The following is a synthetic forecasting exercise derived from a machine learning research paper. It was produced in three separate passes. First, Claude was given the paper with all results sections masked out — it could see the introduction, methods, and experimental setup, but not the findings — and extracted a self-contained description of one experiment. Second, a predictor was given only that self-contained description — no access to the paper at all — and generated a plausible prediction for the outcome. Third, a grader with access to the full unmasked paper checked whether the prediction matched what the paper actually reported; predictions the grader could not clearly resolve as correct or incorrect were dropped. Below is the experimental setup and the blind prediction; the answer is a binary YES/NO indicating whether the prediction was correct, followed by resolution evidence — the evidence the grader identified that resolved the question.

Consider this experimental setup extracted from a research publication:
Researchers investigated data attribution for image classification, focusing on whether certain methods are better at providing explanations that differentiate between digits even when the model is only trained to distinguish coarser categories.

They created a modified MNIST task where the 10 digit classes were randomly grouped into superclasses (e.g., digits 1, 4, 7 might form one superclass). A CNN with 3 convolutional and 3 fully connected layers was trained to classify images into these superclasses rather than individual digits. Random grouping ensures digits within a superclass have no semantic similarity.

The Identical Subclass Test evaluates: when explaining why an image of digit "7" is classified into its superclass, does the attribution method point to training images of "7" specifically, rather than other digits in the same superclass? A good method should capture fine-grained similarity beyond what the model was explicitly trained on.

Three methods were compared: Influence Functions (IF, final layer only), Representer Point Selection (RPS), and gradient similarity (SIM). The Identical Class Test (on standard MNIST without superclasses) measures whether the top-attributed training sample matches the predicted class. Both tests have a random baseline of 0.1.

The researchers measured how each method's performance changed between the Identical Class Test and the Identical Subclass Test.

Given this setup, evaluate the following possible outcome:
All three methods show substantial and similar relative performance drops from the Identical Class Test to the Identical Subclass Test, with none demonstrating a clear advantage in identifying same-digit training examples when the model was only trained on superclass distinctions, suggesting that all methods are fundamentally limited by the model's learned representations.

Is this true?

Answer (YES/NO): NO